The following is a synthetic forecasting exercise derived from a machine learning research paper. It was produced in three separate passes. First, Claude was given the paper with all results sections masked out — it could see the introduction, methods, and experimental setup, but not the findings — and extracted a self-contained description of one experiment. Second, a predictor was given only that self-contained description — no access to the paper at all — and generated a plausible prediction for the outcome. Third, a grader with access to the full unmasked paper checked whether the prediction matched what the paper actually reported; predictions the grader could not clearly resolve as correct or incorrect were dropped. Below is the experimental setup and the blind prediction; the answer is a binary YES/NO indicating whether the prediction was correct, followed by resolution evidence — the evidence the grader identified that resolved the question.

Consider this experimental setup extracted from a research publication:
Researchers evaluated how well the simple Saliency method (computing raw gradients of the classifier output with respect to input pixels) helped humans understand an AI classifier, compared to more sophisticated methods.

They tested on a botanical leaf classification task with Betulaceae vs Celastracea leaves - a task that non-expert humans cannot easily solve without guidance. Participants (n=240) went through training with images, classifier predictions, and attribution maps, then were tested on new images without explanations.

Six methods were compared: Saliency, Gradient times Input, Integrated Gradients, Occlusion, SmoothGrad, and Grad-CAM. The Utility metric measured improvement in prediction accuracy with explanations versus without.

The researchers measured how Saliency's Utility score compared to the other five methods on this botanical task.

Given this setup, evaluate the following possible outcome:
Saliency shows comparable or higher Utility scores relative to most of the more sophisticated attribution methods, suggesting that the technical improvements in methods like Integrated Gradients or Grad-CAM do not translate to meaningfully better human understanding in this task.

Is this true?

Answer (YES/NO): YES